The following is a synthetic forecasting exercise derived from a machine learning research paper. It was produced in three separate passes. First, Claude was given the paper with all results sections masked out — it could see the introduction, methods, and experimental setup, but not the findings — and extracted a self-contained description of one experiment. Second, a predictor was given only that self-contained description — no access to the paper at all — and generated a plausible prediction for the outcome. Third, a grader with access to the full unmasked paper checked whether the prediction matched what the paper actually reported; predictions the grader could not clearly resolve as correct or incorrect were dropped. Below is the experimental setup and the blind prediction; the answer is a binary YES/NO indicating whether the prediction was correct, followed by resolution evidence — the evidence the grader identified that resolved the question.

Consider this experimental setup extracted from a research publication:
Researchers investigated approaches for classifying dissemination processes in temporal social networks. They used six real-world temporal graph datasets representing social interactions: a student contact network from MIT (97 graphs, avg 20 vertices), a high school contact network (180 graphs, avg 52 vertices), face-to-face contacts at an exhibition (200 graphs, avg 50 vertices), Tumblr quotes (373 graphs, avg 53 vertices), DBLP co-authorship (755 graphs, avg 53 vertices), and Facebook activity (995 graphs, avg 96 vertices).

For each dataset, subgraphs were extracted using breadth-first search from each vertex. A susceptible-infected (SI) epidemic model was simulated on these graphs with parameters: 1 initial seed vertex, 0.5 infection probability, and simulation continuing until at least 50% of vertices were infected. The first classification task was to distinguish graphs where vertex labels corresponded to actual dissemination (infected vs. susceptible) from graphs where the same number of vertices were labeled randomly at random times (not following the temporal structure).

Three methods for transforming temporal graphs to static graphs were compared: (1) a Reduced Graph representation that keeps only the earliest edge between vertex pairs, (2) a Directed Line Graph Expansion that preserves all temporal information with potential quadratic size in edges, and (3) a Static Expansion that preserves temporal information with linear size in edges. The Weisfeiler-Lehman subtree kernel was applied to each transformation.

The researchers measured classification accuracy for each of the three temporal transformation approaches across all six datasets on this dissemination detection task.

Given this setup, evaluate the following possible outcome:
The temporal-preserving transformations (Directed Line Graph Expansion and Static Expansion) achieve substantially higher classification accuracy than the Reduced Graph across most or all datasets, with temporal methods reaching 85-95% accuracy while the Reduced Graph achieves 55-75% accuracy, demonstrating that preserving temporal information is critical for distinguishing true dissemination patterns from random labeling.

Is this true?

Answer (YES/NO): NO